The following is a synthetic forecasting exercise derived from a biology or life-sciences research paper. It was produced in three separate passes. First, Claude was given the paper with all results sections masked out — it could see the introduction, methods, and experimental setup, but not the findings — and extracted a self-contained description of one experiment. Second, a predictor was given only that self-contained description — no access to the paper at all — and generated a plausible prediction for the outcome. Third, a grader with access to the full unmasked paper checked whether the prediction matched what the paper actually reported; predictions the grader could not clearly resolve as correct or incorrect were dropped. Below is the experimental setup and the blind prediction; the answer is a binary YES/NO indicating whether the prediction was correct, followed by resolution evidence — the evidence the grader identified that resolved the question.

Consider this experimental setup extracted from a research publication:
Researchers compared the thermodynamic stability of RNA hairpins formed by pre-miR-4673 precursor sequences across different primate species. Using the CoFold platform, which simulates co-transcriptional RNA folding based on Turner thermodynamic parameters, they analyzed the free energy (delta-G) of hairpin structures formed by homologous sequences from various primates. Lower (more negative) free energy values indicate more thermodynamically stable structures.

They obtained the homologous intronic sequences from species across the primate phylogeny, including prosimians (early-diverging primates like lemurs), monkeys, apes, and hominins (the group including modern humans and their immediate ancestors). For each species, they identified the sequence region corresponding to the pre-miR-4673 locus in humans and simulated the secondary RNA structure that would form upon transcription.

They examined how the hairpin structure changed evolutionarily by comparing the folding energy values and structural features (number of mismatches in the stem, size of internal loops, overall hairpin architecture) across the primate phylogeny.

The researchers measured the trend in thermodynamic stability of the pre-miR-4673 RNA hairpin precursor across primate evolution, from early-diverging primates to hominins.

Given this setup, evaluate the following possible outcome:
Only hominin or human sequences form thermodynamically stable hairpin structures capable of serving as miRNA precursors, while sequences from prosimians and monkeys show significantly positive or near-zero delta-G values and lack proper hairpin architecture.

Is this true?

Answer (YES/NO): NO